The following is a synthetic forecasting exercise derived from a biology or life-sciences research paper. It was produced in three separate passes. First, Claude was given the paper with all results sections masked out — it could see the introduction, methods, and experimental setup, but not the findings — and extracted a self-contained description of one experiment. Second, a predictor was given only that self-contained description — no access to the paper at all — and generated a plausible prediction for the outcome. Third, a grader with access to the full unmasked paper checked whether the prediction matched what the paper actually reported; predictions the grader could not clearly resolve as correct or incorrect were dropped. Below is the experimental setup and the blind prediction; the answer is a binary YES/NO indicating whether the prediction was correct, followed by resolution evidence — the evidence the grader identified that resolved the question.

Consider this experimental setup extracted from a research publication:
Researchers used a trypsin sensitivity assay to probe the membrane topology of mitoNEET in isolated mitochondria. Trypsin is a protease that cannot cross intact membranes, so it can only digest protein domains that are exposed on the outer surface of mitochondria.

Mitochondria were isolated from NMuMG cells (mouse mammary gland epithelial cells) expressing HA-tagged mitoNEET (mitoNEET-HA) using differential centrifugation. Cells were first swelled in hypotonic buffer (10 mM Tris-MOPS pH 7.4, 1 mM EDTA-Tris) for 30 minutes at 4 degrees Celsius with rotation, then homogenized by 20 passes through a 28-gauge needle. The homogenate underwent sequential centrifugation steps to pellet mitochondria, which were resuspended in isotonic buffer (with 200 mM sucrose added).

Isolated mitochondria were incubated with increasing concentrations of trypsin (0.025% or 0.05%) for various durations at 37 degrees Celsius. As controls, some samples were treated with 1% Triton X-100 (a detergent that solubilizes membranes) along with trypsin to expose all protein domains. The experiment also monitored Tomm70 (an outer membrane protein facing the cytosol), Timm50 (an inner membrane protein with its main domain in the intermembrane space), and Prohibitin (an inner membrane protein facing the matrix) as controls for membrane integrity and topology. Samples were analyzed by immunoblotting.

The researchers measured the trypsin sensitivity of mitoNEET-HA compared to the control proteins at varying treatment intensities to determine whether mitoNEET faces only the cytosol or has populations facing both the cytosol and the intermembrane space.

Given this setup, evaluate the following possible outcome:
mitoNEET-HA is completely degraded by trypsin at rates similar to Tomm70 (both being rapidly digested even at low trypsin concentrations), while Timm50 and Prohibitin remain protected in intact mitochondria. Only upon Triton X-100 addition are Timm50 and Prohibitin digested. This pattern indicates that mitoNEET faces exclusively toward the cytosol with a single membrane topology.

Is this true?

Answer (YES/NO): NO